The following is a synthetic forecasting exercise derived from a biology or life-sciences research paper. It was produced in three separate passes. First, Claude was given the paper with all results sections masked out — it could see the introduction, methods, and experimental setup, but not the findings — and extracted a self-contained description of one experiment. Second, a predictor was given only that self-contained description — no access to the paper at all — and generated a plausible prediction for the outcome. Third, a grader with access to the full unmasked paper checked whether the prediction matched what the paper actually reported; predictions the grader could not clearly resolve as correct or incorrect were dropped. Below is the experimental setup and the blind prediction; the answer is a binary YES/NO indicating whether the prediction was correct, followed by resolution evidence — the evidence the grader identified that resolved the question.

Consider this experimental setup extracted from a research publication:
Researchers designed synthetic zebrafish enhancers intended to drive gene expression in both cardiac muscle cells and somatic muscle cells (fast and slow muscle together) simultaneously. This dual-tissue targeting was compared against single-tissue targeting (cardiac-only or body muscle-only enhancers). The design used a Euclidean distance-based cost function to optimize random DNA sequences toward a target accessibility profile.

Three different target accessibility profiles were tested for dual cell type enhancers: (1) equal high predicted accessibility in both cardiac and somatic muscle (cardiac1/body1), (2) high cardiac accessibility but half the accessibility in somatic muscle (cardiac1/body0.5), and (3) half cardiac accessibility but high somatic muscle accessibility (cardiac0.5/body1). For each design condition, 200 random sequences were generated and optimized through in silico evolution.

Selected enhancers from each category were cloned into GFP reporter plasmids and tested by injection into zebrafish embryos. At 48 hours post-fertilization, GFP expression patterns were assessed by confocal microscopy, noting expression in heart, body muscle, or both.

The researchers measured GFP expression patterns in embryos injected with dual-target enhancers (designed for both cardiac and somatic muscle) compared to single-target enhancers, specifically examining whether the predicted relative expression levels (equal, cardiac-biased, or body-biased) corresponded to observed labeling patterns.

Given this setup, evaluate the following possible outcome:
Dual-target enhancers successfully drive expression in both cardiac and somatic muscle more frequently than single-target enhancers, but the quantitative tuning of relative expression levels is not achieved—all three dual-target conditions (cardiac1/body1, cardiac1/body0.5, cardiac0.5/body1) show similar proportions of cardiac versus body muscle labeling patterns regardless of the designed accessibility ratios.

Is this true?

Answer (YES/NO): NO